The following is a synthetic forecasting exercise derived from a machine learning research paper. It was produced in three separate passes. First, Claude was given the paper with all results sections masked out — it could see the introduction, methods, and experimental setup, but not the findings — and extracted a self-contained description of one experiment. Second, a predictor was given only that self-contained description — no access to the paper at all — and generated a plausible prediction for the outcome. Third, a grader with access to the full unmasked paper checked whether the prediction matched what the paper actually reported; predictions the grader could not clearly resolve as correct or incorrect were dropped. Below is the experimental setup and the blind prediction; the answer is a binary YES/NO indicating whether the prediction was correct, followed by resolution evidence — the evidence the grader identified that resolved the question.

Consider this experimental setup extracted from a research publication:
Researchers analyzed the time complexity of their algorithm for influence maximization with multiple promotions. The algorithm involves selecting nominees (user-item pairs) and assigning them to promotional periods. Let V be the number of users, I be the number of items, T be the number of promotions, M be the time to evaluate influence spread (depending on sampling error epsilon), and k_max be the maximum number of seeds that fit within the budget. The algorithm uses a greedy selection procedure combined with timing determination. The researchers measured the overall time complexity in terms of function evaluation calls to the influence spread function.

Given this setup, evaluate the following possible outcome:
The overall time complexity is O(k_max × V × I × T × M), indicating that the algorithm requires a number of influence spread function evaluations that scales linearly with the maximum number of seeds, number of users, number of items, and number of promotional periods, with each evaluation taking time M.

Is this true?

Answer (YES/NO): NO